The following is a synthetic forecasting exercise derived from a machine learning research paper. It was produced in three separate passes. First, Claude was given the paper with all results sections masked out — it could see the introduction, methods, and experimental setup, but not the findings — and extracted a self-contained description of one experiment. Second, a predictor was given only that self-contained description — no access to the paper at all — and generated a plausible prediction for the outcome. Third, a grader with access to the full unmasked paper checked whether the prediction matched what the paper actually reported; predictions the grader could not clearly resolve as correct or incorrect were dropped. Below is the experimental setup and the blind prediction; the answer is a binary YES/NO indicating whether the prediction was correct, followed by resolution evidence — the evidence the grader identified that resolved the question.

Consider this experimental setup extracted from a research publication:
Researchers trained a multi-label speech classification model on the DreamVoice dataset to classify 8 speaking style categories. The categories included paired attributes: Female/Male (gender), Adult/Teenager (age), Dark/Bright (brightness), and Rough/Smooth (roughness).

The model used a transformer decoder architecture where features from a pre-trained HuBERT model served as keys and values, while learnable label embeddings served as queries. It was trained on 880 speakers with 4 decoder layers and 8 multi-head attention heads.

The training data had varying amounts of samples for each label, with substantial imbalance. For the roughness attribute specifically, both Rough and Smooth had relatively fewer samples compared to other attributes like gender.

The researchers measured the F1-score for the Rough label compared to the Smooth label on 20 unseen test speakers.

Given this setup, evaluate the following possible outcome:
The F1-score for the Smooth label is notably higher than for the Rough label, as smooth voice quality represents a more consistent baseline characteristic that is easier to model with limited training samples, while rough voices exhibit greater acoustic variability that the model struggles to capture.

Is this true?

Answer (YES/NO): NO